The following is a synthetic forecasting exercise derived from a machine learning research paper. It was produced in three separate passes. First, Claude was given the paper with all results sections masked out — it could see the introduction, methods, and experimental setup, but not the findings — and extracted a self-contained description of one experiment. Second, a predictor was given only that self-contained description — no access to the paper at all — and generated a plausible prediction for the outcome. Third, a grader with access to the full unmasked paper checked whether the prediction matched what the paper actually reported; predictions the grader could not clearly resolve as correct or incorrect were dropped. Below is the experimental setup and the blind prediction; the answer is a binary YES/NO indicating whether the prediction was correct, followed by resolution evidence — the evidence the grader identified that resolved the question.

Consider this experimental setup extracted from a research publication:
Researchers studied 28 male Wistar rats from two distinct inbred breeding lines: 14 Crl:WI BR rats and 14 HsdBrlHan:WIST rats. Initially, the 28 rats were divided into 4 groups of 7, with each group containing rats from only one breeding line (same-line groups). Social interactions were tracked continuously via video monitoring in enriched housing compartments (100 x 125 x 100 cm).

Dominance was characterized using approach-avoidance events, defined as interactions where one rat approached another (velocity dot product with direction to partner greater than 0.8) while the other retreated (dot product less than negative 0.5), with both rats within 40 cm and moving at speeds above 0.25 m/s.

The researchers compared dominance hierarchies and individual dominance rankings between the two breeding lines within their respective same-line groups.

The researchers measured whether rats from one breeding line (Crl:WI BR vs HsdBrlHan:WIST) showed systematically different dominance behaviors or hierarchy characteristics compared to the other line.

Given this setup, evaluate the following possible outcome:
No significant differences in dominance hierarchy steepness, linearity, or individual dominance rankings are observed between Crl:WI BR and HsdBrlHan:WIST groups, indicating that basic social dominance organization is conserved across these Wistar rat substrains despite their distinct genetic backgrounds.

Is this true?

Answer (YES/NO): YES